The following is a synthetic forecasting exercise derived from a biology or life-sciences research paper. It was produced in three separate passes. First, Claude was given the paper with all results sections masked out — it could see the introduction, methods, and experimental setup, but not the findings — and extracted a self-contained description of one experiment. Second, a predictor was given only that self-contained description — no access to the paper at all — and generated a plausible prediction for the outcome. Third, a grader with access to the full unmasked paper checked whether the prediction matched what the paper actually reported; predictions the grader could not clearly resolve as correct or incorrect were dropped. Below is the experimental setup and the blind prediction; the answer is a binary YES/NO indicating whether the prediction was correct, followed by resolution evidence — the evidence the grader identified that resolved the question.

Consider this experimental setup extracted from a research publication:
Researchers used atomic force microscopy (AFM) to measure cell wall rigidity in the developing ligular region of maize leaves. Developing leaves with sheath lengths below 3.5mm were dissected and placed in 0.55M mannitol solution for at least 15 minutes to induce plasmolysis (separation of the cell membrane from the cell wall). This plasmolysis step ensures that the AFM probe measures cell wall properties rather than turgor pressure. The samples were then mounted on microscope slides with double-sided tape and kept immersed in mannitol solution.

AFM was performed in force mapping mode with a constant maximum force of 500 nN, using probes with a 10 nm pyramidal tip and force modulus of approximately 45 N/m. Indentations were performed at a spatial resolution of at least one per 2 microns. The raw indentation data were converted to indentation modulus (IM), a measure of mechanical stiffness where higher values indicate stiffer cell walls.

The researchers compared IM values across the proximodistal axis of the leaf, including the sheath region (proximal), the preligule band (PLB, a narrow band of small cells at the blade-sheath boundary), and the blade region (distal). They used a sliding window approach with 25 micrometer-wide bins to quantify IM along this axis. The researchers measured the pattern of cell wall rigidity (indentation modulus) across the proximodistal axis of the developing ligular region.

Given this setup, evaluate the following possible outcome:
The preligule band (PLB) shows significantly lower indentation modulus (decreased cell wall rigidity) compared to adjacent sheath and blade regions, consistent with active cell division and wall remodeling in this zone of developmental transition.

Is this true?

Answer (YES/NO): NO